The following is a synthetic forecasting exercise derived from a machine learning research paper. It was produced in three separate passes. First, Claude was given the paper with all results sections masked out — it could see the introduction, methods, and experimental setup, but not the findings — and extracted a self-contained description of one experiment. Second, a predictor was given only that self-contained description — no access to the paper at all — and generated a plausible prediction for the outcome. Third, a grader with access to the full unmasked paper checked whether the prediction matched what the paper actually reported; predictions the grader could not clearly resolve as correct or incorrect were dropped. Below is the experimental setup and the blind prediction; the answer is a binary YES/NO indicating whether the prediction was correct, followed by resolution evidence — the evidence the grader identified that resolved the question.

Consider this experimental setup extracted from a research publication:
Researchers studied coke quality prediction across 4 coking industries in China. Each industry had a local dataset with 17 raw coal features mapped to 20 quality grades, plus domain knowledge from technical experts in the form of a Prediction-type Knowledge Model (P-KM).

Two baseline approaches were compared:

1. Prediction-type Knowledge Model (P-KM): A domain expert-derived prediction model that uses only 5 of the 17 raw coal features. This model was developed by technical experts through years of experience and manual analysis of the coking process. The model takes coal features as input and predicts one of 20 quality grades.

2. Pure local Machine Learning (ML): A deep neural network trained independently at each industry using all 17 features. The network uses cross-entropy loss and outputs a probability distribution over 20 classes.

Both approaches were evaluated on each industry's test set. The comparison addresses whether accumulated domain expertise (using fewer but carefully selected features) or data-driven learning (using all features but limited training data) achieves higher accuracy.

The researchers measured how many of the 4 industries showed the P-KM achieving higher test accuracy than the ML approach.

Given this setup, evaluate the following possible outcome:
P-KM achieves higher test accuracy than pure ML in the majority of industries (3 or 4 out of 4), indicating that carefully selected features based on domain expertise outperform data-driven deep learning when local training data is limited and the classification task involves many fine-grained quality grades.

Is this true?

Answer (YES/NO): NO